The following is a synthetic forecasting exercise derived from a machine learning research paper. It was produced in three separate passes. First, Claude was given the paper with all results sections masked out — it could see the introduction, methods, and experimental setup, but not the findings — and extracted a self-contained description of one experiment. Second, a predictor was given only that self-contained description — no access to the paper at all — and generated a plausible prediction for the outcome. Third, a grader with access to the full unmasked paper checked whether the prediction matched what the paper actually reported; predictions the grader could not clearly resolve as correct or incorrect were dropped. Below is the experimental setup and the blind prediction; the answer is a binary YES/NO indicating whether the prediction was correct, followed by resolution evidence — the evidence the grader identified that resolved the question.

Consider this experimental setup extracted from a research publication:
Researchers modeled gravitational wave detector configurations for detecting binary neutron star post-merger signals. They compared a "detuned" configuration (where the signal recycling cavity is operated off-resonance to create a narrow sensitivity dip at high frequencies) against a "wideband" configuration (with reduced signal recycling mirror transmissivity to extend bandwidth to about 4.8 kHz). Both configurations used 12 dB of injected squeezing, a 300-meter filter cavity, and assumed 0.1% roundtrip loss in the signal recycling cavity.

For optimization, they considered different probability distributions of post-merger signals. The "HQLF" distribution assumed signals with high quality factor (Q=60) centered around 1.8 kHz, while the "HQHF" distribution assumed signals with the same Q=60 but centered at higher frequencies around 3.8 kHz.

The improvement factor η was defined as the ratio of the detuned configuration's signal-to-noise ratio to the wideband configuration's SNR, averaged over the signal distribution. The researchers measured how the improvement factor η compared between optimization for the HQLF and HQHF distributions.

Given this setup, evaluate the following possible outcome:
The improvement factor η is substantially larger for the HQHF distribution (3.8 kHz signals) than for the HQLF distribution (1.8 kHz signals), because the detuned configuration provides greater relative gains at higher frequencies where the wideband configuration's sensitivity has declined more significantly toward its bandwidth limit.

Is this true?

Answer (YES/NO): NO